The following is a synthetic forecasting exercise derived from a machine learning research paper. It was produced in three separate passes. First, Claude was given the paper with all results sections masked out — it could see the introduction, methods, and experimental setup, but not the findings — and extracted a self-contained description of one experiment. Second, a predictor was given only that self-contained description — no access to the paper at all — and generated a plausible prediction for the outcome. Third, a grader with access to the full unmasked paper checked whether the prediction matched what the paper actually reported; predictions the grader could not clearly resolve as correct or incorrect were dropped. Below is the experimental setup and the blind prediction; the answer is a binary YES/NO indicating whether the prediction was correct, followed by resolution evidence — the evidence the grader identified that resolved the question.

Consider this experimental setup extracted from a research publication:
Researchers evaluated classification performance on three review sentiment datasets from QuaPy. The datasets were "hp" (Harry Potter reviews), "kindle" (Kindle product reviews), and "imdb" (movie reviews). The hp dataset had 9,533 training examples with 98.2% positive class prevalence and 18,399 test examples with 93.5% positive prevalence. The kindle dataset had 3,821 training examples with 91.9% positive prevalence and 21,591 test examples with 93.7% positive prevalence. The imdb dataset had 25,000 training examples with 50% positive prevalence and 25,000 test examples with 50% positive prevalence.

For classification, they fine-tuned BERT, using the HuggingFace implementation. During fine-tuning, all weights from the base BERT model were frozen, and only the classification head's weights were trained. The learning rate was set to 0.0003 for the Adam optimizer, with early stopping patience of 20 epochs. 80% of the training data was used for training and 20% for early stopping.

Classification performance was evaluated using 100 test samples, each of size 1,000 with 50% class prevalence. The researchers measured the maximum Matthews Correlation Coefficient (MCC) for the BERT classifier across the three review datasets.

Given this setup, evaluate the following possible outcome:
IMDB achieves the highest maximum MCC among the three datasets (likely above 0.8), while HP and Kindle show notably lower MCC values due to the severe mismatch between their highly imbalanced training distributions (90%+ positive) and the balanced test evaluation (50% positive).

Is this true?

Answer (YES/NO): NO